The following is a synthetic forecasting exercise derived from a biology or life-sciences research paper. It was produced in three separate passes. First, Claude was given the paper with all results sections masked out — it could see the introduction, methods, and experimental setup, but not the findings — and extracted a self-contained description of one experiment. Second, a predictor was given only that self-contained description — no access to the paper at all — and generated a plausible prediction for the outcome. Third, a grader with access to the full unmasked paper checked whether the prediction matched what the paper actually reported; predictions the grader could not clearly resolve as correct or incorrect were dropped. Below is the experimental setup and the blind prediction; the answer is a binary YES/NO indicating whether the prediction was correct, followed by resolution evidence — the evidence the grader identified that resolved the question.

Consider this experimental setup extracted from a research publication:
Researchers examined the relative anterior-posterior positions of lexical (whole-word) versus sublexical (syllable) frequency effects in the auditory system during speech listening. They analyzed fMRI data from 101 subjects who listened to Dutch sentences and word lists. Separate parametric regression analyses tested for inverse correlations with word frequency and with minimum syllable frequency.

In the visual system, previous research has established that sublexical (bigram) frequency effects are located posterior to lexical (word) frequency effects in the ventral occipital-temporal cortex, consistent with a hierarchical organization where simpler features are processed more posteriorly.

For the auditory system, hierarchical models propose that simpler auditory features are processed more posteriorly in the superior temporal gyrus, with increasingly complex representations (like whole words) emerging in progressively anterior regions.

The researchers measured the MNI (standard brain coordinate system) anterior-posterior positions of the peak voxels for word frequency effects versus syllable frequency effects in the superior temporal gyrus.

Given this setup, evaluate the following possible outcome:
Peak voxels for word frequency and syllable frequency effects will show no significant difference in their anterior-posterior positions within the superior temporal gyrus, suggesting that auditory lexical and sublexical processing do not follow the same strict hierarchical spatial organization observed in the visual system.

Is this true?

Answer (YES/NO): NO